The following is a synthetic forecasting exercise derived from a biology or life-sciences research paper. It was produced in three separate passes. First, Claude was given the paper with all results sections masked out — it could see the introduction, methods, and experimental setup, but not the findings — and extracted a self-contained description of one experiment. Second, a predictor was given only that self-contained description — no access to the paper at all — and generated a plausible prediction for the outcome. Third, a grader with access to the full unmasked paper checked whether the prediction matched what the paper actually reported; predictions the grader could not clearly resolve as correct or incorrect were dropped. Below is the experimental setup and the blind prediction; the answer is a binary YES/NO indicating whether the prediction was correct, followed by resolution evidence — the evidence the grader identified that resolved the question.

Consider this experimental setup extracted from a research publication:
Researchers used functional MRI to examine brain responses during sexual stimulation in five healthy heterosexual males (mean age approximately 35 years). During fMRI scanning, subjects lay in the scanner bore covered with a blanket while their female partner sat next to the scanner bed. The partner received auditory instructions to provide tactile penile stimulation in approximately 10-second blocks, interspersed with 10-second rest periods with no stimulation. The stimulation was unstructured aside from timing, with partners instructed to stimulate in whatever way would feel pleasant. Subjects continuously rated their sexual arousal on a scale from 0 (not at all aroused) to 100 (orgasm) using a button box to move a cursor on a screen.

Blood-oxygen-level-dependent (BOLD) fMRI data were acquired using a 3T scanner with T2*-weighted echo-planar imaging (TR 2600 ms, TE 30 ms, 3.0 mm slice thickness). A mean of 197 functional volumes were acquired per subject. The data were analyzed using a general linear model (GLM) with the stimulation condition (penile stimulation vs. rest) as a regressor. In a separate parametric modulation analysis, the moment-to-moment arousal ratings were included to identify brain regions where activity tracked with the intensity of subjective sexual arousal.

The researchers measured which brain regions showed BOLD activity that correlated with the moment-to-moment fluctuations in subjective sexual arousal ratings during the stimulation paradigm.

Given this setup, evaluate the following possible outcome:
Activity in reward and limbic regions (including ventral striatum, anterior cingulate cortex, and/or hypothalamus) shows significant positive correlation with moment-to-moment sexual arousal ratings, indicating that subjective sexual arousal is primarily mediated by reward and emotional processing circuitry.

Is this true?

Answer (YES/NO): NO